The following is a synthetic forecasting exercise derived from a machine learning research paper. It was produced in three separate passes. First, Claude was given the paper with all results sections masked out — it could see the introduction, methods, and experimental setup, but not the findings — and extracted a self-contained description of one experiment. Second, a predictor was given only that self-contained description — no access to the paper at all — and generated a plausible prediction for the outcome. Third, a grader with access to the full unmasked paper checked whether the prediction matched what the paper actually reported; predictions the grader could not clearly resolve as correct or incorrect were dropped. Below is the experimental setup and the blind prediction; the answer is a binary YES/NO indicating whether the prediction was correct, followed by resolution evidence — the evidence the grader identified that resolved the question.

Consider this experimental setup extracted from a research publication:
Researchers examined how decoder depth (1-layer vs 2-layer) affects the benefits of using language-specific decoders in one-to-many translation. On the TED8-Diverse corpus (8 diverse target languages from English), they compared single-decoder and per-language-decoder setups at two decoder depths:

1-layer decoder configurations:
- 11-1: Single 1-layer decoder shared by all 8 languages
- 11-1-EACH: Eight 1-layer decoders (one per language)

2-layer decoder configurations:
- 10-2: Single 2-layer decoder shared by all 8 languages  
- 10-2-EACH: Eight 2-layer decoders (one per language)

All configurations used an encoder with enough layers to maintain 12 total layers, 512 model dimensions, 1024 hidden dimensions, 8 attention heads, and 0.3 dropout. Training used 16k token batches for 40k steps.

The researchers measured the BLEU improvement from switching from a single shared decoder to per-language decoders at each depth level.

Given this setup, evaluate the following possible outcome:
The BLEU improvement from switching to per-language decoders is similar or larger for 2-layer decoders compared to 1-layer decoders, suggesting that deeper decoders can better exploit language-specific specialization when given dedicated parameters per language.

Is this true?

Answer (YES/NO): NO